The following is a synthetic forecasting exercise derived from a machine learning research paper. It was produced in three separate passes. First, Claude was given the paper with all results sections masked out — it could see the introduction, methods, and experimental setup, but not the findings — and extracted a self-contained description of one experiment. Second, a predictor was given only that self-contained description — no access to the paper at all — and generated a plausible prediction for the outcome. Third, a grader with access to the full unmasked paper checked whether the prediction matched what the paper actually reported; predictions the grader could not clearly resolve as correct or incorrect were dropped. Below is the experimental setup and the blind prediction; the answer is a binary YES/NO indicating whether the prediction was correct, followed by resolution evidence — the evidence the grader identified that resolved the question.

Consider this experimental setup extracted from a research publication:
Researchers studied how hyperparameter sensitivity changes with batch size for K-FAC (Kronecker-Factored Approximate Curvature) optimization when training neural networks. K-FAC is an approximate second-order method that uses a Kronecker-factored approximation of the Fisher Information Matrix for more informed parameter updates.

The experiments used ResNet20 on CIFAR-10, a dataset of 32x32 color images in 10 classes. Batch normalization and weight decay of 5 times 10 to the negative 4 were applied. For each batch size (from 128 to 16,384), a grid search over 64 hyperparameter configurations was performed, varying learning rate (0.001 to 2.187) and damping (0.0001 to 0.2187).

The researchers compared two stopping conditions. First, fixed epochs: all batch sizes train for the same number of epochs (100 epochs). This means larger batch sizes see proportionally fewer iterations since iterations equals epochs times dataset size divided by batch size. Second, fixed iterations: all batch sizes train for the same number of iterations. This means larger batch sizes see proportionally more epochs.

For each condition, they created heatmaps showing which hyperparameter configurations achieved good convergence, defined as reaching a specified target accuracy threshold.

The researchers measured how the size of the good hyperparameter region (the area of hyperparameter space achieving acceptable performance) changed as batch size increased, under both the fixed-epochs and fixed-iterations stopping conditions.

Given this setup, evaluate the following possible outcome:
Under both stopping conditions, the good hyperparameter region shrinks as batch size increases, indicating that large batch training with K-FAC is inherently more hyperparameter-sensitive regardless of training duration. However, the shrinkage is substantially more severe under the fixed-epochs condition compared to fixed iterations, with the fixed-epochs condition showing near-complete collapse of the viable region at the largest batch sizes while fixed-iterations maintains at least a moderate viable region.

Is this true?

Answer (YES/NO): NO